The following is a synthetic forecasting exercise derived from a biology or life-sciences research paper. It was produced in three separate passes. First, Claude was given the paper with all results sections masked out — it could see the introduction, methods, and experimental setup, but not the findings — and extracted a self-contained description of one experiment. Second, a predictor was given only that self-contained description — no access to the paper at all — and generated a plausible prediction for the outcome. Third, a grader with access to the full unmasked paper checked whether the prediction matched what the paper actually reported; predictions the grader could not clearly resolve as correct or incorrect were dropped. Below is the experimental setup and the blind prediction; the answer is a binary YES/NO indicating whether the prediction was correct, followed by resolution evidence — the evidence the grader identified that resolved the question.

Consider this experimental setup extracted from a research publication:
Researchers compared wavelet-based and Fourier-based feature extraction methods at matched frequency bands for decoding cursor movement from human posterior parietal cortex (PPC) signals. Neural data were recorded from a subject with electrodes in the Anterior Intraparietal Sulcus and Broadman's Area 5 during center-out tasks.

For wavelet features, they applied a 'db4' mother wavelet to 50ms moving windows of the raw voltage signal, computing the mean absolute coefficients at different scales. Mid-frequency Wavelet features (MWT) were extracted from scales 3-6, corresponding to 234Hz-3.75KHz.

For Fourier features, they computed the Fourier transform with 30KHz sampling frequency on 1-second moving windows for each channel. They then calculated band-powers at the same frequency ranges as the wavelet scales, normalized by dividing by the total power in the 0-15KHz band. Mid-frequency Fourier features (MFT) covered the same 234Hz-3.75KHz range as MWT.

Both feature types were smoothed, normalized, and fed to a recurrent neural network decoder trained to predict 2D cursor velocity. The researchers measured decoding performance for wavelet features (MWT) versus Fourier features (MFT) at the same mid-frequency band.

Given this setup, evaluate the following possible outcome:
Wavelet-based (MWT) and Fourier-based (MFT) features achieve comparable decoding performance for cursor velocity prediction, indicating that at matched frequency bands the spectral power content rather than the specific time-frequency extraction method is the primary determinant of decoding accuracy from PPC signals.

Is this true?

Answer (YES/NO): NO